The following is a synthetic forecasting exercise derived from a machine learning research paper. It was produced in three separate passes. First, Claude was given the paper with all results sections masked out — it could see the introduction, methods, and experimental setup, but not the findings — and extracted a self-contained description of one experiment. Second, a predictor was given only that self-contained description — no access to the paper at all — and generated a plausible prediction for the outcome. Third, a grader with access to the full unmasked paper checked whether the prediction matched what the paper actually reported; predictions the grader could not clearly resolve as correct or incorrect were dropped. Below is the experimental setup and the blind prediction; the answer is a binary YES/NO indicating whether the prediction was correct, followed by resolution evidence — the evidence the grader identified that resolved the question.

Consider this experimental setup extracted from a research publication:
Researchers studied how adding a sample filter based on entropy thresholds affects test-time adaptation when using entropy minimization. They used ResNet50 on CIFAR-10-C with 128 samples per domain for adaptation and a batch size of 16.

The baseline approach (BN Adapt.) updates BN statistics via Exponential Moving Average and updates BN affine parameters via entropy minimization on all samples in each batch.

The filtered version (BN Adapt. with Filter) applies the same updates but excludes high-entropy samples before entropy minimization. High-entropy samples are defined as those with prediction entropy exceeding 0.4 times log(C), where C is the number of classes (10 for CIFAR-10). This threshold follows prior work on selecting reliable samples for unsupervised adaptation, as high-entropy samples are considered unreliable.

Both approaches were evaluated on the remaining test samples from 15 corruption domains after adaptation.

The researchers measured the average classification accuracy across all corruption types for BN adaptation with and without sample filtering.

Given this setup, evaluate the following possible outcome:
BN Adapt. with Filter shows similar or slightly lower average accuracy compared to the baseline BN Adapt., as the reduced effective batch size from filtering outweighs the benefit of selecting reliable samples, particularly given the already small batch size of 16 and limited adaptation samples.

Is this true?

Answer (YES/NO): YES